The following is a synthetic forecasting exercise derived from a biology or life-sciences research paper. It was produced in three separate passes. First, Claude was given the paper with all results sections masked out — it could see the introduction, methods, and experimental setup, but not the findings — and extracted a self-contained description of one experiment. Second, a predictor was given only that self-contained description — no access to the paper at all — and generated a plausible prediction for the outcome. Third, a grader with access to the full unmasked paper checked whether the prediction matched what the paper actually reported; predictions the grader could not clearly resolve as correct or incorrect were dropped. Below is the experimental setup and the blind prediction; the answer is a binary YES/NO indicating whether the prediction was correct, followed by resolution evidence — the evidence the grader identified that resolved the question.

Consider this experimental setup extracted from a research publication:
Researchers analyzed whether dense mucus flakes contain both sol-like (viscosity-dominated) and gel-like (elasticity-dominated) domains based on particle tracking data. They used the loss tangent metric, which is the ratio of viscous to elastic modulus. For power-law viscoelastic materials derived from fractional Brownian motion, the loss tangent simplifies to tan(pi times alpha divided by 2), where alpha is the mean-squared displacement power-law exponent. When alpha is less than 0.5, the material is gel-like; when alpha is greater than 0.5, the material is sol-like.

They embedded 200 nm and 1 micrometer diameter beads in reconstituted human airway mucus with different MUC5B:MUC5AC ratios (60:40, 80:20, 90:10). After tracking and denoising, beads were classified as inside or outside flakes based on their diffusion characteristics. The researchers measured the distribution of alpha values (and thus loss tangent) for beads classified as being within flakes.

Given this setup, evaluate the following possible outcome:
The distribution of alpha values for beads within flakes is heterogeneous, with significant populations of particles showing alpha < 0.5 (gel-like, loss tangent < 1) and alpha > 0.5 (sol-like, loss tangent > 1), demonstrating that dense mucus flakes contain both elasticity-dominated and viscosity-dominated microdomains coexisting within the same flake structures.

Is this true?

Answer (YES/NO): YES